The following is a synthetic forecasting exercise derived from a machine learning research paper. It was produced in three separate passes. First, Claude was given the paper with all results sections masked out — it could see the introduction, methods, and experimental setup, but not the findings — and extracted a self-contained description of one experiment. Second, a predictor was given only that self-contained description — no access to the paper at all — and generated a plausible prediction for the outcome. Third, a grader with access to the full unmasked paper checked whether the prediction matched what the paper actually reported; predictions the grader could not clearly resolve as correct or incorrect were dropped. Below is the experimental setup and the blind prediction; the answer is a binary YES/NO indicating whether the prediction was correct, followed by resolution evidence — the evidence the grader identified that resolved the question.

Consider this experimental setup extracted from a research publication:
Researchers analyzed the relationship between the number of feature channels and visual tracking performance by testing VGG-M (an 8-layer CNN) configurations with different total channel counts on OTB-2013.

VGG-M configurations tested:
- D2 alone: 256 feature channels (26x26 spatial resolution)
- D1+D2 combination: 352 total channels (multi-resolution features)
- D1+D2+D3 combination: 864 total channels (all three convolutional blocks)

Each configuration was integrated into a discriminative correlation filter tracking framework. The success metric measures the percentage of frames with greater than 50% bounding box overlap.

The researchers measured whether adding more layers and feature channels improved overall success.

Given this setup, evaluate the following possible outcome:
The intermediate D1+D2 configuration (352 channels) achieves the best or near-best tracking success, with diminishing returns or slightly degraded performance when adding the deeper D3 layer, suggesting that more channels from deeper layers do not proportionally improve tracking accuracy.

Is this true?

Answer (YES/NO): NO